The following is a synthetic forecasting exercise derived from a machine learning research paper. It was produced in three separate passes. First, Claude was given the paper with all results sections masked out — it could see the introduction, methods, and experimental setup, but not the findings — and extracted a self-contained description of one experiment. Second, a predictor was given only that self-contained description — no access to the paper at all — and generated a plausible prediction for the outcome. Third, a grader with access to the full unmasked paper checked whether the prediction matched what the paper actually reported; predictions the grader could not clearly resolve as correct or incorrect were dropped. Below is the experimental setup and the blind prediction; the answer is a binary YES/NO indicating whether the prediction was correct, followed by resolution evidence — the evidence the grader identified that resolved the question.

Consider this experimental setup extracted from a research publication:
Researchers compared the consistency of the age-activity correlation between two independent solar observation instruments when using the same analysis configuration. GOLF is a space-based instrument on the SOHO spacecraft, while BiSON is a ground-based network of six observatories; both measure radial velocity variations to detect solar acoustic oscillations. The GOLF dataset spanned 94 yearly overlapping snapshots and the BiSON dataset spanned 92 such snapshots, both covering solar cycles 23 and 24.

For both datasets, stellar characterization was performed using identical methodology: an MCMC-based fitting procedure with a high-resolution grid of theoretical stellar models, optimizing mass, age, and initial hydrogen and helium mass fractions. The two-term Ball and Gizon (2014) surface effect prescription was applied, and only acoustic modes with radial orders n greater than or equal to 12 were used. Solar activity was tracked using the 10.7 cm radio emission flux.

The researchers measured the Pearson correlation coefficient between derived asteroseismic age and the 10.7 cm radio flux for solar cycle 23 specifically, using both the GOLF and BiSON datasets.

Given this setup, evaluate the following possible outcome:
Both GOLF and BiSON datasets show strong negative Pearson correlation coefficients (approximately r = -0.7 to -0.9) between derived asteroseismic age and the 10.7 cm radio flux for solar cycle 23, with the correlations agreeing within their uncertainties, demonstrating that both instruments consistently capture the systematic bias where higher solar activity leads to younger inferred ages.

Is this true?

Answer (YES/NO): NO